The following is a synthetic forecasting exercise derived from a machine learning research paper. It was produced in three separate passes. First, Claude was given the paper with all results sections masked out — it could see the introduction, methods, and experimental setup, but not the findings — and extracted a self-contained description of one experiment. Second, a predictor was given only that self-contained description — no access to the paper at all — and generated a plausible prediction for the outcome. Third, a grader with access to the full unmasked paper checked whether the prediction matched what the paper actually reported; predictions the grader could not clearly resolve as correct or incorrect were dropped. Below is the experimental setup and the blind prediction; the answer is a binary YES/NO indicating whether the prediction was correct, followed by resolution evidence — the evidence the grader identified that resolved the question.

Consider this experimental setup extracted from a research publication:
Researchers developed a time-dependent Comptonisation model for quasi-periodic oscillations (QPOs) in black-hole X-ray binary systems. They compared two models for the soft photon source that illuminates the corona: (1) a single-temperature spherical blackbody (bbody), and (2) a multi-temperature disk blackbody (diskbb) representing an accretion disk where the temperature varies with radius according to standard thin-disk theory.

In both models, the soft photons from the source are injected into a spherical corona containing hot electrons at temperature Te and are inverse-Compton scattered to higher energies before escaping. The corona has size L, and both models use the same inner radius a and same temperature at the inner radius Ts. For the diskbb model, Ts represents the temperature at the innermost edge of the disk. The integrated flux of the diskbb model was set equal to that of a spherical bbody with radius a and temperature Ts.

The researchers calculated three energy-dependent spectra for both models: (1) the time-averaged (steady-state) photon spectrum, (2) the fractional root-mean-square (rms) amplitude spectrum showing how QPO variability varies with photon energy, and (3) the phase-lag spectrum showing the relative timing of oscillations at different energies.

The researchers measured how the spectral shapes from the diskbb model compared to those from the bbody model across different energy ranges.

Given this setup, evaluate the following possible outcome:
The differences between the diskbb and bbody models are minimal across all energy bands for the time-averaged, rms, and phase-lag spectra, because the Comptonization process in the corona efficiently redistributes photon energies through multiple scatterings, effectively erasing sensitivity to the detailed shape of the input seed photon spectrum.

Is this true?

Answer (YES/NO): NO